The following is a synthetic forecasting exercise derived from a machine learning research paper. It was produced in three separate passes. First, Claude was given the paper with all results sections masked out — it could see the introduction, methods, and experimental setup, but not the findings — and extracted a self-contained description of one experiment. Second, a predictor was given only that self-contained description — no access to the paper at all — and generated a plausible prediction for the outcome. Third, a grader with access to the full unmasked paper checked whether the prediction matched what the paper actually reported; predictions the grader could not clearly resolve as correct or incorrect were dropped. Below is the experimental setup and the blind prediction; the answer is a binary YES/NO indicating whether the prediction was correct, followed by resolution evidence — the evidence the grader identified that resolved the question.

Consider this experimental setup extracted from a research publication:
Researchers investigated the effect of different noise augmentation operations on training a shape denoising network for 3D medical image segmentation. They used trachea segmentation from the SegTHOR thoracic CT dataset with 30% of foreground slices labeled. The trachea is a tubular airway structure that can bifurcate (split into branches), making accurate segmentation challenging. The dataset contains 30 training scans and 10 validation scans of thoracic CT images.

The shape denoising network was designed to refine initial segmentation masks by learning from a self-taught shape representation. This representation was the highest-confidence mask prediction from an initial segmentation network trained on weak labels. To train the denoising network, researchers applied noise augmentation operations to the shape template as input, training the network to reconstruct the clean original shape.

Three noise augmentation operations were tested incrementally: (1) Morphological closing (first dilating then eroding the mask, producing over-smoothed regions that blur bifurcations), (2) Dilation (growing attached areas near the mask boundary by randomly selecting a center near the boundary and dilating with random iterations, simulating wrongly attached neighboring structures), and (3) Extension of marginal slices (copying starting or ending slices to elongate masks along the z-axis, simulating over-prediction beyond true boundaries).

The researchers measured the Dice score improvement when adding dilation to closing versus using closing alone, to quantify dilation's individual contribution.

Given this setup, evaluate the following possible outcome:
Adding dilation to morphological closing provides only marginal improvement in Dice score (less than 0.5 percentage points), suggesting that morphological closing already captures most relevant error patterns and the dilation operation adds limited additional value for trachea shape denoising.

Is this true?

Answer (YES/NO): NO